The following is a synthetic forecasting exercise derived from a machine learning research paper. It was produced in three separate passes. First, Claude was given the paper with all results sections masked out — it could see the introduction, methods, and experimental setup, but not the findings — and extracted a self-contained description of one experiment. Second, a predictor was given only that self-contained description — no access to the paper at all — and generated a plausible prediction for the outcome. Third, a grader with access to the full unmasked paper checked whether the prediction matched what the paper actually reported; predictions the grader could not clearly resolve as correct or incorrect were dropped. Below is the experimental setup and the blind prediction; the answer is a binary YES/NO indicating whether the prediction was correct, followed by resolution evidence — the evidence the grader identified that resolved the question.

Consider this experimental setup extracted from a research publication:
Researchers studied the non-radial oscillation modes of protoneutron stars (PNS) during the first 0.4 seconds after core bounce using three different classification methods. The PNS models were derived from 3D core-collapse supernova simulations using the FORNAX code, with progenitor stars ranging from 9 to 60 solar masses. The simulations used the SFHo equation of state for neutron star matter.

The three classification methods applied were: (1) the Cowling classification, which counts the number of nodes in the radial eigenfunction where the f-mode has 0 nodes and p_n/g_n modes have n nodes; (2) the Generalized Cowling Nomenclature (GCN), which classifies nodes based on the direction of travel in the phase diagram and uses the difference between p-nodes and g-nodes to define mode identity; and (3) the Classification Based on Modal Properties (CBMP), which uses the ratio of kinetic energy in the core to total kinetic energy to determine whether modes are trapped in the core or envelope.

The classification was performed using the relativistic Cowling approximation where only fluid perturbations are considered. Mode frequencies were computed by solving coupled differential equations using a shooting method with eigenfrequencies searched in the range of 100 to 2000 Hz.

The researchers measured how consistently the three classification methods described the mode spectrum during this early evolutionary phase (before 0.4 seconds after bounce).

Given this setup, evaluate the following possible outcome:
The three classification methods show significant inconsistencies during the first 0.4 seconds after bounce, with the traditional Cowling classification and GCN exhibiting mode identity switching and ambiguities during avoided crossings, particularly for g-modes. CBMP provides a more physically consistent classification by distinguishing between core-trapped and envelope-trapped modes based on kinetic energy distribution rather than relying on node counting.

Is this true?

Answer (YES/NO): NO